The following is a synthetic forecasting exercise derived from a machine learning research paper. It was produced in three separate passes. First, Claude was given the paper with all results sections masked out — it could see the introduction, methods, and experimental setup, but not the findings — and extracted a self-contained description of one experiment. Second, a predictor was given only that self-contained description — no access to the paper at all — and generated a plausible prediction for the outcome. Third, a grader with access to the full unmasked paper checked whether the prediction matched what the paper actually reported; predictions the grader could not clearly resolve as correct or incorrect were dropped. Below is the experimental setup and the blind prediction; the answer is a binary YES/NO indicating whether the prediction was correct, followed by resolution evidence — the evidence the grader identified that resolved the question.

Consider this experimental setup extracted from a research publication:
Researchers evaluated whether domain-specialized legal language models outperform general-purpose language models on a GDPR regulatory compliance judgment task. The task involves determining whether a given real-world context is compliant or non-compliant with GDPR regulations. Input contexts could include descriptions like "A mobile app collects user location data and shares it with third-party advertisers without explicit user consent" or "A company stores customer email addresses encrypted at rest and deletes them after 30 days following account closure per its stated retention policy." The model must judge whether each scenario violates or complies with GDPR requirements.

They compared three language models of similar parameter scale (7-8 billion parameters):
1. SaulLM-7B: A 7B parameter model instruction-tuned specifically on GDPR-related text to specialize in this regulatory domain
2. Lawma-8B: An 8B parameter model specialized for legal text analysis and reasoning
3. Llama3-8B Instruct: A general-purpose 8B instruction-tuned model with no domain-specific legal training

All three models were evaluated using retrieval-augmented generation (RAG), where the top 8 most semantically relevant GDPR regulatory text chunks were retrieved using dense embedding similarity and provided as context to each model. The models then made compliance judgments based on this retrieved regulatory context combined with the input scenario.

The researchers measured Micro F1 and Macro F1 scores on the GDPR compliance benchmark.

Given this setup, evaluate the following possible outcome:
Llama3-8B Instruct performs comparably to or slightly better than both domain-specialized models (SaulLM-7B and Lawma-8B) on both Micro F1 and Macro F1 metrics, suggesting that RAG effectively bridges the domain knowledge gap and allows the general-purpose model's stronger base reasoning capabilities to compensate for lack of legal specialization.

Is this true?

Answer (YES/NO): NO